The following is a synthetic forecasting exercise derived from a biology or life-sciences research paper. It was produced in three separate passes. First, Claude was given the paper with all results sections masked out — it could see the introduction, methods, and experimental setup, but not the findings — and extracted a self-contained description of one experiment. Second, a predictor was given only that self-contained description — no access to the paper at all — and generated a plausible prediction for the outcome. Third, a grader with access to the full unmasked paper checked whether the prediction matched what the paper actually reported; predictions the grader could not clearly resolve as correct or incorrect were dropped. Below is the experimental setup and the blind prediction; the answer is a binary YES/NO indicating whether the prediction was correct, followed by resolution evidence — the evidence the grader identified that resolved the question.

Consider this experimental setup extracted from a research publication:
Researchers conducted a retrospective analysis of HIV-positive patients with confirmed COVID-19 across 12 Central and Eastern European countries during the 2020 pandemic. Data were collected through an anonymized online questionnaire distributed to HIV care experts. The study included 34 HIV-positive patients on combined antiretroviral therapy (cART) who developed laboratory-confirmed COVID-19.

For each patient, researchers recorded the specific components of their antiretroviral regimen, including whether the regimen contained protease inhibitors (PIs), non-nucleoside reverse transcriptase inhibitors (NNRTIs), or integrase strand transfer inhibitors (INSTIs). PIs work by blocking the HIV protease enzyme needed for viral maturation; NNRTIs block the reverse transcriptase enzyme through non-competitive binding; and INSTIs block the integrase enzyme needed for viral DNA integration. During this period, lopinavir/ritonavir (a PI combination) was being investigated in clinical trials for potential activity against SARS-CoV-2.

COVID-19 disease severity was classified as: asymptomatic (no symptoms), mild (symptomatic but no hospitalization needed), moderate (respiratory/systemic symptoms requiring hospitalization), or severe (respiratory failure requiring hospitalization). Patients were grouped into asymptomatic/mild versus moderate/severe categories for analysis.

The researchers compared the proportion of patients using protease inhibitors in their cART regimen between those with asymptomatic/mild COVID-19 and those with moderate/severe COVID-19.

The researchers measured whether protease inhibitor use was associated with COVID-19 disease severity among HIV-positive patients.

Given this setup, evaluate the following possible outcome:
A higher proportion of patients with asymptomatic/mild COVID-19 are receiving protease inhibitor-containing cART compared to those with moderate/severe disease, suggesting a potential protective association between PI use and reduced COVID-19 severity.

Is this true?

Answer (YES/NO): NO